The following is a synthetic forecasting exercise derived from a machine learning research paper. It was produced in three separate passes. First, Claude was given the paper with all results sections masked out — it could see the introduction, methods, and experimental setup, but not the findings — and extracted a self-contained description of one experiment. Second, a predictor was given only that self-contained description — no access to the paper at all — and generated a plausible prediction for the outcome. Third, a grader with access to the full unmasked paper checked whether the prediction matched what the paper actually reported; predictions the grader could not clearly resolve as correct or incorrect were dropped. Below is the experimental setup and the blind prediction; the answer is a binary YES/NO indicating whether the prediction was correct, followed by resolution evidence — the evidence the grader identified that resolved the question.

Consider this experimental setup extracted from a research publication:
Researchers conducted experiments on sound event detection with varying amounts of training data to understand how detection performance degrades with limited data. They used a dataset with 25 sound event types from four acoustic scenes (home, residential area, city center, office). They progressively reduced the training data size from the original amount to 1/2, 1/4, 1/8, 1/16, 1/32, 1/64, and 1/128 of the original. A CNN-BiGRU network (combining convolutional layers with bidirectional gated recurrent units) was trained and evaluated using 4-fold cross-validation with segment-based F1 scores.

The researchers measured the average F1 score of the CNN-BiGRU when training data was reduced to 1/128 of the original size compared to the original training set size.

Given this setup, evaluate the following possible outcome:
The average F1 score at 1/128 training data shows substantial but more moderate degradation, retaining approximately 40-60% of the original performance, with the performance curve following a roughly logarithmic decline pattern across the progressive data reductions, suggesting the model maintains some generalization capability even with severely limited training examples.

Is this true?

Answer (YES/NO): NO